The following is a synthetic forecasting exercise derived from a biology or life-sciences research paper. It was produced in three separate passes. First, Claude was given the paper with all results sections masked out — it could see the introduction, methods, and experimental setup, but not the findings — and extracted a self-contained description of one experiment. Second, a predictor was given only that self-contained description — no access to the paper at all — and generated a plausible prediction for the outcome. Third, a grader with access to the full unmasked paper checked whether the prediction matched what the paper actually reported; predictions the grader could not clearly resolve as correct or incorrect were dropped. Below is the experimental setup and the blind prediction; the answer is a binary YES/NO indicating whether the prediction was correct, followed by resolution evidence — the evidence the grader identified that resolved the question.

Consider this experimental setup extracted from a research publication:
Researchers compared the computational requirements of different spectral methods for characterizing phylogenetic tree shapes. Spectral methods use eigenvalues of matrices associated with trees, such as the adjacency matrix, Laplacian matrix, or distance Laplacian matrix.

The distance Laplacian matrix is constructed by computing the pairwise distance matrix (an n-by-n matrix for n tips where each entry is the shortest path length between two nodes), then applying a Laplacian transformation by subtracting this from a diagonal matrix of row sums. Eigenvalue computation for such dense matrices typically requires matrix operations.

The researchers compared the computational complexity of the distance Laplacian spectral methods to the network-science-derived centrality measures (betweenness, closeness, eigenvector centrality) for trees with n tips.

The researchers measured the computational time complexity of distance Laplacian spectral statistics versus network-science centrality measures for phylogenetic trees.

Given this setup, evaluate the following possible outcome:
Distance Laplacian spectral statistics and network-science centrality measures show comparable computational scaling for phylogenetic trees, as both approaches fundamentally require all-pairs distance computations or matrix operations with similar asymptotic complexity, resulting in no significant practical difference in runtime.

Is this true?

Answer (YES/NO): NO